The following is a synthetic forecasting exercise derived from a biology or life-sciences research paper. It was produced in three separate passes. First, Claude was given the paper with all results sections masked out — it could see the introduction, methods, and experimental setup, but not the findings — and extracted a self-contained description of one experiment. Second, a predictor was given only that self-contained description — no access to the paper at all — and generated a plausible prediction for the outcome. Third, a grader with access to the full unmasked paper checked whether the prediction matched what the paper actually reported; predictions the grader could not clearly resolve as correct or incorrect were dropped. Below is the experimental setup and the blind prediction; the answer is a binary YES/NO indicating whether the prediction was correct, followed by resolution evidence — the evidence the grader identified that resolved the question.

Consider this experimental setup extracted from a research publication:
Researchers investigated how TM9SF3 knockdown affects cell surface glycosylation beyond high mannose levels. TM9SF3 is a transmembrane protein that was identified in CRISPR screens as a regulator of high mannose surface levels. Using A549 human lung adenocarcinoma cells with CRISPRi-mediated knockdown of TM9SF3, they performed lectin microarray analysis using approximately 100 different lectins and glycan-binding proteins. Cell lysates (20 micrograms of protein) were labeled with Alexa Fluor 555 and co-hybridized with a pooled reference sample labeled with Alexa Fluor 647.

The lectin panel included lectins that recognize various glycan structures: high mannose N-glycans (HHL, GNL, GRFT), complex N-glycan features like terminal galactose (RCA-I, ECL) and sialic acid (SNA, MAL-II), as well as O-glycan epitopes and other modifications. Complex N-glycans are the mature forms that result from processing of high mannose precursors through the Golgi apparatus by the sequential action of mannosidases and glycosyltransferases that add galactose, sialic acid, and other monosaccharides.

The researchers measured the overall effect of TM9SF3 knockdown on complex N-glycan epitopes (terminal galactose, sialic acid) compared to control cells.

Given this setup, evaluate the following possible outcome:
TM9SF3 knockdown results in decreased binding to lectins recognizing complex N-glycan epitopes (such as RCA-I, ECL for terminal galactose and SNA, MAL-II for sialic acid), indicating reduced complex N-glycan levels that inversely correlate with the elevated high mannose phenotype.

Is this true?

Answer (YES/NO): YES